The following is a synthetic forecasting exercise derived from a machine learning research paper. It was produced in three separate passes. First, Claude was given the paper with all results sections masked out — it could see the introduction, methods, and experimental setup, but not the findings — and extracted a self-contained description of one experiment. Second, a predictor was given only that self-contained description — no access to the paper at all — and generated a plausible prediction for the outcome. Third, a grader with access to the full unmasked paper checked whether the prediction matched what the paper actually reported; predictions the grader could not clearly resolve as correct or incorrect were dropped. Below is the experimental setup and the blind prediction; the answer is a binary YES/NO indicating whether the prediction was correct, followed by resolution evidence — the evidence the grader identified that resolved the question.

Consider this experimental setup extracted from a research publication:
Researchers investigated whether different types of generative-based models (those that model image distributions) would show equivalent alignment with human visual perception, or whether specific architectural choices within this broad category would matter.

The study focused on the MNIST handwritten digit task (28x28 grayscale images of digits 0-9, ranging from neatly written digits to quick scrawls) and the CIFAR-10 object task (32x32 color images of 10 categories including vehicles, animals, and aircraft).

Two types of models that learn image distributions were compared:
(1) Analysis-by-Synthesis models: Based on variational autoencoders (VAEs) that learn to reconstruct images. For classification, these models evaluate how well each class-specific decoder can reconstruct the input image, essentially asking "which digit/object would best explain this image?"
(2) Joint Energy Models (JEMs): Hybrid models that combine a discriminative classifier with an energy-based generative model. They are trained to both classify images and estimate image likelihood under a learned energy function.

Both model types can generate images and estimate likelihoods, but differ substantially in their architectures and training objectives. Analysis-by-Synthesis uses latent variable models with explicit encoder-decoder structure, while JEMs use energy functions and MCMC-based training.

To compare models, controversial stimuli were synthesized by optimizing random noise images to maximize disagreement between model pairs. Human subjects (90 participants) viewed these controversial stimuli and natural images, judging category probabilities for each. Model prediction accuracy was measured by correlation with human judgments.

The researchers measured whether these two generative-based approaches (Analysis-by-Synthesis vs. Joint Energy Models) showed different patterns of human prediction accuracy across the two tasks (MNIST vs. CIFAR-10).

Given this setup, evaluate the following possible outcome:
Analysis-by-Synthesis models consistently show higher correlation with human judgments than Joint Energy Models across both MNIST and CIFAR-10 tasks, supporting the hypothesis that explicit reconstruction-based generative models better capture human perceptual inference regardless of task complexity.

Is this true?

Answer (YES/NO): NO